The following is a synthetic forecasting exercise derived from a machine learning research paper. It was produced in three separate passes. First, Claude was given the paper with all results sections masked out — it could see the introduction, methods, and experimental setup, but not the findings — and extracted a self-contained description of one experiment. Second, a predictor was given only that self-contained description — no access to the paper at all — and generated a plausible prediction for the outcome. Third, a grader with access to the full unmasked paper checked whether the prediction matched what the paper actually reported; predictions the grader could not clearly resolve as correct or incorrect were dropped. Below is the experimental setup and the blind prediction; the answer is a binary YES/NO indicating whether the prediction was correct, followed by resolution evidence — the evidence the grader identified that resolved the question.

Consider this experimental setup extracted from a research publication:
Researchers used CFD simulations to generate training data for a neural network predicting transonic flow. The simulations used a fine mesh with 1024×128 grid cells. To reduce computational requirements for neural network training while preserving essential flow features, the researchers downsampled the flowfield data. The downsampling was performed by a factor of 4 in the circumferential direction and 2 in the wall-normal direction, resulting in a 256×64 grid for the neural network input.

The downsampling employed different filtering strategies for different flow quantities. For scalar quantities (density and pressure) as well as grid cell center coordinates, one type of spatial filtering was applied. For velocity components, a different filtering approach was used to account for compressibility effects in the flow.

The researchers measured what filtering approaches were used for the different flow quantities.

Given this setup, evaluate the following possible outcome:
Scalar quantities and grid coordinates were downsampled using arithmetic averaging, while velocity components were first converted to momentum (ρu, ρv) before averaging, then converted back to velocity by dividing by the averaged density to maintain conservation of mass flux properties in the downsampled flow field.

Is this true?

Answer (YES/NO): NO